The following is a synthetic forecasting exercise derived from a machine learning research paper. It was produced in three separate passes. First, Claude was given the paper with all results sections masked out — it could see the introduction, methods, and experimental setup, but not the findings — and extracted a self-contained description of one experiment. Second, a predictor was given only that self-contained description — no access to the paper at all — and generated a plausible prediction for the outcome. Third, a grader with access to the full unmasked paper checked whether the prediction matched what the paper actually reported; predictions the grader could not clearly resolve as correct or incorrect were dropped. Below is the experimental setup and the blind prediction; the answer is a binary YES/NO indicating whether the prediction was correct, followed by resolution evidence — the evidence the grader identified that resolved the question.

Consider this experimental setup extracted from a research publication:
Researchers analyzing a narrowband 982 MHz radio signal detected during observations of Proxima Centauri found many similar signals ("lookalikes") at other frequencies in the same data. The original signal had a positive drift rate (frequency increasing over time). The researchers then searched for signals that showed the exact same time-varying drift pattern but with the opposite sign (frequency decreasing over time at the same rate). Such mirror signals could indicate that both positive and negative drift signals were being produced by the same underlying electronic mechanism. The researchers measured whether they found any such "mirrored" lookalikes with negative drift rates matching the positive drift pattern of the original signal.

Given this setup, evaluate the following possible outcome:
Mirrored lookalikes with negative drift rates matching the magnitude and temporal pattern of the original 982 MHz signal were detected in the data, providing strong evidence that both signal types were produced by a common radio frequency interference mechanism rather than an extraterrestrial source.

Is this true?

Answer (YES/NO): YES